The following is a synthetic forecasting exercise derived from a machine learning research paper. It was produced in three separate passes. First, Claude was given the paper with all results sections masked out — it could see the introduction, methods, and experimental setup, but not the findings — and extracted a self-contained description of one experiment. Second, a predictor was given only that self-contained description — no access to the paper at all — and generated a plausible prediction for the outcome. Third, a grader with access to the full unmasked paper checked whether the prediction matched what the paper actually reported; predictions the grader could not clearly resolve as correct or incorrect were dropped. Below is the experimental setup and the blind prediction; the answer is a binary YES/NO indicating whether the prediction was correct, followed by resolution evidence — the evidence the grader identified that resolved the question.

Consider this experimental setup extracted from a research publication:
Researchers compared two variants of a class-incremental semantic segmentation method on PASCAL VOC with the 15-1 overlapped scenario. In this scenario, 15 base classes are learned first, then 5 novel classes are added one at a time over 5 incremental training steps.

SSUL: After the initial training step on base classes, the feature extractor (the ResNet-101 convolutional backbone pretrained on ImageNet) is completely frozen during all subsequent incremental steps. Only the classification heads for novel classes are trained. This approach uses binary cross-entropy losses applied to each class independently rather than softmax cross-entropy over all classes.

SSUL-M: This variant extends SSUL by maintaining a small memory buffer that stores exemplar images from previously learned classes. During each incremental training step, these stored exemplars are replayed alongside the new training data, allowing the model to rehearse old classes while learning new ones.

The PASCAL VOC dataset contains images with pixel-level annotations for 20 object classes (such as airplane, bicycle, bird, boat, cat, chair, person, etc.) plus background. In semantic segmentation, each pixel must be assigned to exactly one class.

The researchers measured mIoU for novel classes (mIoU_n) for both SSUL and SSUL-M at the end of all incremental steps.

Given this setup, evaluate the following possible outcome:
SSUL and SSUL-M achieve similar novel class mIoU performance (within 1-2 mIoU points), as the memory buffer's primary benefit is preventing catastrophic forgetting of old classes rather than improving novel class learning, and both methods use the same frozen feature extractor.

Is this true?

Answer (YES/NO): NO